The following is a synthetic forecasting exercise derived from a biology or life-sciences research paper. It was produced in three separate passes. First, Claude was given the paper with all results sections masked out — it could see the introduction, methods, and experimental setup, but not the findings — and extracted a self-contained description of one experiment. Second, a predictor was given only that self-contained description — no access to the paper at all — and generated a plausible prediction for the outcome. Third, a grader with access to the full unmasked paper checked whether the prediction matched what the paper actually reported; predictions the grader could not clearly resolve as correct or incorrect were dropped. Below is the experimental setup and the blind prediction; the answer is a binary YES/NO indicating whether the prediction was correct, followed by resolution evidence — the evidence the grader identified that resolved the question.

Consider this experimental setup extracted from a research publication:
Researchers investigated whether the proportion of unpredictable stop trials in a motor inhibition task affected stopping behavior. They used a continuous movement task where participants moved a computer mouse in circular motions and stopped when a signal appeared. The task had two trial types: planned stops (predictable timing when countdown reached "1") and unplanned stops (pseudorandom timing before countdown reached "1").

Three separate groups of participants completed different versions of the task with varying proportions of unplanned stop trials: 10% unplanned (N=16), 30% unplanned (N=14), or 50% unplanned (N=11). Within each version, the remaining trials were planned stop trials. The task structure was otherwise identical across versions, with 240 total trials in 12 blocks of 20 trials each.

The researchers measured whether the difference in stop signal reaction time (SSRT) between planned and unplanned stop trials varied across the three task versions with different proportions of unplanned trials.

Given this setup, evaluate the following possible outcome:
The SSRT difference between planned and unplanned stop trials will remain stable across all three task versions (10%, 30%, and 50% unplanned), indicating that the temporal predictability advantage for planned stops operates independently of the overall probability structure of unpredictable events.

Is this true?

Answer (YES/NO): YES